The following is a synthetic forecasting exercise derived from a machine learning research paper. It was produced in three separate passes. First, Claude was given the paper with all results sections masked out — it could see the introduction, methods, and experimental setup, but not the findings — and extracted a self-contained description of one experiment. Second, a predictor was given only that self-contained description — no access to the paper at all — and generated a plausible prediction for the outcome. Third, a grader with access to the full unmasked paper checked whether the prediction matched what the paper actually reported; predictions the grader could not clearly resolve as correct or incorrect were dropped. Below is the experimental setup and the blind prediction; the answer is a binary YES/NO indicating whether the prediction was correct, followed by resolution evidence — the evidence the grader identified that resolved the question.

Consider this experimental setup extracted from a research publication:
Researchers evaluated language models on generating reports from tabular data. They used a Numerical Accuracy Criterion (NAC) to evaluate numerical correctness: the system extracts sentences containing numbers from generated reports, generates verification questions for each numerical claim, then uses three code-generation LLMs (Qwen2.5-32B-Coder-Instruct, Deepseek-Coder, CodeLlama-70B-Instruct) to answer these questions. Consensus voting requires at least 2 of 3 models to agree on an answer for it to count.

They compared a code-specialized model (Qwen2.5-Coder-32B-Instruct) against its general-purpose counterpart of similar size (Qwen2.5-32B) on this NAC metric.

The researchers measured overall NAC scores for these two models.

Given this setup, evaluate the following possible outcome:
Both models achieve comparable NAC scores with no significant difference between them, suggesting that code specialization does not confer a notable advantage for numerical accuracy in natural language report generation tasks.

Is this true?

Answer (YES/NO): YES